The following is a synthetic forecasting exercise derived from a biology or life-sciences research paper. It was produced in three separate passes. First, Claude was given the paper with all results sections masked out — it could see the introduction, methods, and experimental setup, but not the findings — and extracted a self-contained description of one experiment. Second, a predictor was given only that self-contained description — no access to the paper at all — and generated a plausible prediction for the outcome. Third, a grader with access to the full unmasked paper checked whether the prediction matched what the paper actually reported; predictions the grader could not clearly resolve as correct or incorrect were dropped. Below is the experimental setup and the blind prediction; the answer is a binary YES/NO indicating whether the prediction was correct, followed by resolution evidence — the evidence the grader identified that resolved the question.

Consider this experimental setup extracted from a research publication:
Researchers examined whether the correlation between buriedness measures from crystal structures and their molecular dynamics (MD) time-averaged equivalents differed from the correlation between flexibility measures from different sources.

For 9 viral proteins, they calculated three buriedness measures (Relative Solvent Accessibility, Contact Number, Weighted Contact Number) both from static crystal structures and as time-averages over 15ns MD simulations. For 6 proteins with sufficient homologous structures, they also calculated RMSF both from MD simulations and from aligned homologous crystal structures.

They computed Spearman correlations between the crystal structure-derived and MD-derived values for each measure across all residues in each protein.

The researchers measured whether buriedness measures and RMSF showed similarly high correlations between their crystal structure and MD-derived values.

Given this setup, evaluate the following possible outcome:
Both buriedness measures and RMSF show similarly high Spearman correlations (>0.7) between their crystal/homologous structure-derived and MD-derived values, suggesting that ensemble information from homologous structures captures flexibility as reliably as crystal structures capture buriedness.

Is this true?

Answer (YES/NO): NO